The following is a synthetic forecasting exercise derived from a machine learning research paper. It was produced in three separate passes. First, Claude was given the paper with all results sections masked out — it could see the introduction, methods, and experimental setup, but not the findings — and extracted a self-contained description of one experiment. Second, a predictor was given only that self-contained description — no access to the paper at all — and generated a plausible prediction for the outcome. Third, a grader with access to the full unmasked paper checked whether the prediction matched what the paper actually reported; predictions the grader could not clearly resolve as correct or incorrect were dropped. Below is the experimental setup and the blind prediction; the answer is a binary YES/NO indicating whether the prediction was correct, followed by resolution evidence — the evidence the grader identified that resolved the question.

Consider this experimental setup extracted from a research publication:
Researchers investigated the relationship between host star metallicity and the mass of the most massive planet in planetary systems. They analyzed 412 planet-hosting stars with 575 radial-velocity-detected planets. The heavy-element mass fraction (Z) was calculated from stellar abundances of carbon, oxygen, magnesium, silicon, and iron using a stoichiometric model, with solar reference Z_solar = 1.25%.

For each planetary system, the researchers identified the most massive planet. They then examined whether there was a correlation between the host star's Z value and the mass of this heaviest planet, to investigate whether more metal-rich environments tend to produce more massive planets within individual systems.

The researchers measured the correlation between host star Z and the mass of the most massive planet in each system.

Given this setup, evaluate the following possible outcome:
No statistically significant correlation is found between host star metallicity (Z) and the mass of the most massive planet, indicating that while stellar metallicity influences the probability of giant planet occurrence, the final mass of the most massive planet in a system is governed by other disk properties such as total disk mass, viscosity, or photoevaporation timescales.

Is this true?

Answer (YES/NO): NO